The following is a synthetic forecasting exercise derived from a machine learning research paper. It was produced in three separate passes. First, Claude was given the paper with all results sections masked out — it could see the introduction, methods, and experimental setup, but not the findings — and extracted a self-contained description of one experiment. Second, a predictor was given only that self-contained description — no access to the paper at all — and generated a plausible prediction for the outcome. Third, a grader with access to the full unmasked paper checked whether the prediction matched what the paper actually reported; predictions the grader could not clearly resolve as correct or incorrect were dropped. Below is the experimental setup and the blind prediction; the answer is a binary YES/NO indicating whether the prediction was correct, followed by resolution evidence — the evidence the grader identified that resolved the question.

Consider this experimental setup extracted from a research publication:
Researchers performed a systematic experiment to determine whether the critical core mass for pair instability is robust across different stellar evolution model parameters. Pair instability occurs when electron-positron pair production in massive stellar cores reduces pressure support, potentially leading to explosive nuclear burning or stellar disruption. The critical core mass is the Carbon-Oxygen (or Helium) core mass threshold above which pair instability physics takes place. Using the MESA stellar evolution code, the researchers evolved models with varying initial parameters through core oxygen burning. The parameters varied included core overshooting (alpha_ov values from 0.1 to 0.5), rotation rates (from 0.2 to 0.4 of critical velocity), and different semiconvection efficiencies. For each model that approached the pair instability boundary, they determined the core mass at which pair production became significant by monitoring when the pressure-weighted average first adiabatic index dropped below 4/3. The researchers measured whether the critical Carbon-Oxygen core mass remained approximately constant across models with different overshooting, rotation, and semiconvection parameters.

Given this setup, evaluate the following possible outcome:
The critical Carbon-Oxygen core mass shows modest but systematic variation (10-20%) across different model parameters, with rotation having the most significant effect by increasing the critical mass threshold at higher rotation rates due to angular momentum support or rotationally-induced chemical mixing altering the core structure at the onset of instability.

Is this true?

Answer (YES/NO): NO